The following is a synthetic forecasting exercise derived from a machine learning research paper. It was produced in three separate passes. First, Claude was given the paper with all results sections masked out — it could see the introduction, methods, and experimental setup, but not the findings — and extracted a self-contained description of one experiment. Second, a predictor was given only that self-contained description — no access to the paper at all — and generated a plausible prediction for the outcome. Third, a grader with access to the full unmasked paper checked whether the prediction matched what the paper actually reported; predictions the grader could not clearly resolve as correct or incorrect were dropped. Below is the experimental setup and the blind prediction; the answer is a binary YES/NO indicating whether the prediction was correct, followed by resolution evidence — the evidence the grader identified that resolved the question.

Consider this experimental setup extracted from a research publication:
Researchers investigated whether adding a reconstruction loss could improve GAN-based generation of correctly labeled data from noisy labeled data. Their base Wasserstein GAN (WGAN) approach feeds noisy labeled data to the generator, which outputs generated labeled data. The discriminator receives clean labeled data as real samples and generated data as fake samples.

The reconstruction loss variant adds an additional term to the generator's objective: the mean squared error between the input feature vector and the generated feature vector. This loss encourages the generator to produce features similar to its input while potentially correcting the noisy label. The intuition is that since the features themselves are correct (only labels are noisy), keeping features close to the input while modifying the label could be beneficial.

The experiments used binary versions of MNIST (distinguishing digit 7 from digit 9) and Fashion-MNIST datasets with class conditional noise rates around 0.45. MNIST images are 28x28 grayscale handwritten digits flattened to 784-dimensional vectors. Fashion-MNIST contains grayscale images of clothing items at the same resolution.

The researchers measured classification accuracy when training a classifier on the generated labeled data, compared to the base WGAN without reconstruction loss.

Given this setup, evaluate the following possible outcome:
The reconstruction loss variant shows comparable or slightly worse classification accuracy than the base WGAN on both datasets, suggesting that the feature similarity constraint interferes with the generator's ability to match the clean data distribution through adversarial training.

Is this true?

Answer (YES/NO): YES